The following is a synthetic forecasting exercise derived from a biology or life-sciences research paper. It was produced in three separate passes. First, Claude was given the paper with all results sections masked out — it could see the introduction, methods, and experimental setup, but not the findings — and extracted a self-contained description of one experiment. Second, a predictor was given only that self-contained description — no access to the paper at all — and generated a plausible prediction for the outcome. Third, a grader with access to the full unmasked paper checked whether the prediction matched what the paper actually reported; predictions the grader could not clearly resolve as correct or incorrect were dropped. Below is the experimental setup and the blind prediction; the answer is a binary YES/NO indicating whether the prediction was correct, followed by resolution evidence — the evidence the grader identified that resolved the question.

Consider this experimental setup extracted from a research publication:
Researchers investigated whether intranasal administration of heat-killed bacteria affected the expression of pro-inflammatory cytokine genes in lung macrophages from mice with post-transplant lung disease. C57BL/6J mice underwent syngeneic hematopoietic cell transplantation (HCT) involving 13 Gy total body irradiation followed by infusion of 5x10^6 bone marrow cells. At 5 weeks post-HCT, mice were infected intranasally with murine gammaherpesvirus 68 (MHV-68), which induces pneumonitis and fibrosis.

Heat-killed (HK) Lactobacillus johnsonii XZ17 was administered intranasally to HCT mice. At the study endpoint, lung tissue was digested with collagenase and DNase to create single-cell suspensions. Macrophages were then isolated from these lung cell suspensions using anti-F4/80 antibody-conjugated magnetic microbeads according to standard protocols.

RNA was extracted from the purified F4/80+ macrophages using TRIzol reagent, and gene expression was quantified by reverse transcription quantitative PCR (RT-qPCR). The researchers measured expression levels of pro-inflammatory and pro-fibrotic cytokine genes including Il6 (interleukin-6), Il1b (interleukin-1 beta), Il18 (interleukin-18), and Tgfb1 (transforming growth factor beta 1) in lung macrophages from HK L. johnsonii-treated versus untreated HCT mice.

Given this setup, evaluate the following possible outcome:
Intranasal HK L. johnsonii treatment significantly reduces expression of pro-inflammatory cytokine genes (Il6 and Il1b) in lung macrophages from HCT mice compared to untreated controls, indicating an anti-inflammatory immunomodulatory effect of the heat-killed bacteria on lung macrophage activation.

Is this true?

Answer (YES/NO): YES